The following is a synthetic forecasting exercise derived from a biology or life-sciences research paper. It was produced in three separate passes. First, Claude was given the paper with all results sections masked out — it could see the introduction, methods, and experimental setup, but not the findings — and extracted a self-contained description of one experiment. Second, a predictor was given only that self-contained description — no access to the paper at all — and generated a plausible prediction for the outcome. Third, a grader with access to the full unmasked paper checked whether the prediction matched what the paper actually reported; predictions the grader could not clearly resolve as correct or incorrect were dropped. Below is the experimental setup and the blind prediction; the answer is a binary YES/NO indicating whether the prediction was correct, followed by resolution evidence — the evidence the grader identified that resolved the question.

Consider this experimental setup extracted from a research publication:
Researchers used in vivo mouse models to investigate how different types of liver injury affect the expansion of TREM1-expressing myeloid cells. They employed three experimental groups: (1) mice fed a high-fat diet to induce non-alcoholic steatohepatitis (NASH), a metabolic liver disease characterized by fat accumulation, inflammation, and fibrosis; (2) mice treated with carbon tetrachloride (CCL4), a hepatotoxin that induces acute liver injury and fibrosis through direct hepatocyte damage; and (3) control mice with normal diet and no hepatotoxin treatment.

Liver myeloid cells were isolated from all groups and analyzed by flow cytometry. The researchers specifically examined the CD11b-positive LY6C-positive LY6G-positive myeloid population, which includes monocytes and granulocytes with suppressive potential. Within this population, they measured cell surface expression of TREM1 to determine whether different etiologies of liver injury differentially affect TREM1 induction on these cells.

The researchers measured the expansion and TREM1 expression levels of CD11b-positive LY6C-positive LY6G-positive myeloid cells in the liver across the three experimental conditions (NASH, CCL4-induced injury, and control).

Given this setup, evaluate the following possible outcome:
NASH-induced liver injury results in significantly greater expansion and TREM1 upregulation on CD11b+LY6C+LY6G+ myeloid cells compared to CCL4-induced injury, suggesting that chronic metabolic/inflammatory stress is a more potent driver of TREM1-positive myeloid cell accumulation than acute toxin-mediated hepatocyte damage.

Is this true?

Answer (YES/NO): YES